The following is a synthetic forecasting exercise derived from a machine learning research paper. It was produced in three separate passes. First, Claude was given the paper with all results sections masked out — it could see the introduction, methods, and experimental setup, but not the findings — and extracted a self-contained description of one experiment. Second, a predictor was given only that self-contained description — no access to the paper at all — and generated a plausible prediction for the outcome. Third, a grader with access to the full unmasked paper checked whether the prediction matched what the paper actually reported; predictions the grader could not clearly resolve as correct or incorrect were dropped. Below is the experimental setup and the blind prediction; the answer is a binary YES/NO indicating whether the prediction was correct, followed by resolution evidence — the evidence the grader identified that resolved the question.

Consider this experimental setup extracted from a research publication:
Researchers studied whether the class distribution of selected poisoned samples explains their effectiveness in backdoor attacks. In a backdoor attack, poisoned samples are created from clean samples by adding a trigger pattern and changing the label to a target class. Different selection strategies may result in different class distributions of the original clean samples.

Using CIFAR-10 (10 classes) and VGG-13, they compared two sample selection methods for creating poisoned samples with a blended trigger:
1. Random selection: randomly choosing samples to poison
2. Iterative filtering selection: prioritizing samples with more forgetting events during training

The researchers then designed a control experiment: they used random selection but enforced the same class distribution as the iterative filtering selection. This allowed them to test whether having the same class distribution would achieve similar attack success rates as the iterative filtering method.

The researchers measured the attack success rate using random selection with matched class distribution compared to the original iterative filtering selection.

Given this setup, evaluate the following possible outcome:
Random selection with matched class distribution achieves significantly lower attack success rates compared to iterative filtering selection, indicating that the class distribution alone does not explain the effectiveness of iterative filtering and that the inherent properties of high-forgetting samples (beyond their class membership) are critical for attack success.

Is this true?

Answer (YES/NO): YES